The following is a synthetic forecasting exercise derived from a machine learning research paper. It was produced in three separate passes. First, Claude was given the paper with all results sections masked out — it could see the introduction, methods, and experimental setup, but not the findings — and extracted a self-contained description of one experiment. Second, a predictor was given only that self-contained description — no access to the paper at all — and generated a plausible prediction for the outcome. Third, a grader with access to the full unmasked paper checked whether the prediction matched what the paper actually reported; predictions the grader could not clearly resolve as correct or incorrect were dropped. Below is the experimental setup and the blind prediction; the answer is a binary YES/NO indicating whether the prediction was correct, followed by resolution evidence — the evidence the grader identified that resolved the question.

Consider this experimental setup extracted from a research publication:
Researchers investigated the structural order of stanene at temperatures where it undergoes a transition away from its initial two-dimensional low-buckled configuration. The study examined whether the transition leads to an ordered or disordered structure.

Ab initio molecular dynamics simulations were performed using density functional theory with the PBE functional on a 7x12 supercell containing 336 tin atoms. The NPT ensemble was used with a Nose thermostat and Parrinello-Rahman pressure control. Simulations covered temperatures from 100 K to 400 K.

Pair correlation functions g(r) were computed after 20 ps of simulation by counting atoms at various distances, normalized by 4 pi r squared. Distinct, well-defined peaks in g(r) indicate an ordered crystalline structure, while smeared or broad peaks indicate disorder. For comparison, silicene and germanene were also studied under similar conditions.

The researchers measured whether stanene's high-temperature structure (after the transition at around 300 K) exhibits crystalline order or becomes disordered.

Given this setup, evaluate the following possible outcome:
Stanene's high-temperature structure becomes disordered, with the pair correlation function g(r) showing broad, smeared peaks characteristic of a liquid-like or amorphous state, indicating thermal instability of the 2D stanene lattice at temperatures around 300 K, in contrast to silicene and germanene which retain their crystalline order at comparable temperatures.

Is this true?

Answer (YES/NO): NO